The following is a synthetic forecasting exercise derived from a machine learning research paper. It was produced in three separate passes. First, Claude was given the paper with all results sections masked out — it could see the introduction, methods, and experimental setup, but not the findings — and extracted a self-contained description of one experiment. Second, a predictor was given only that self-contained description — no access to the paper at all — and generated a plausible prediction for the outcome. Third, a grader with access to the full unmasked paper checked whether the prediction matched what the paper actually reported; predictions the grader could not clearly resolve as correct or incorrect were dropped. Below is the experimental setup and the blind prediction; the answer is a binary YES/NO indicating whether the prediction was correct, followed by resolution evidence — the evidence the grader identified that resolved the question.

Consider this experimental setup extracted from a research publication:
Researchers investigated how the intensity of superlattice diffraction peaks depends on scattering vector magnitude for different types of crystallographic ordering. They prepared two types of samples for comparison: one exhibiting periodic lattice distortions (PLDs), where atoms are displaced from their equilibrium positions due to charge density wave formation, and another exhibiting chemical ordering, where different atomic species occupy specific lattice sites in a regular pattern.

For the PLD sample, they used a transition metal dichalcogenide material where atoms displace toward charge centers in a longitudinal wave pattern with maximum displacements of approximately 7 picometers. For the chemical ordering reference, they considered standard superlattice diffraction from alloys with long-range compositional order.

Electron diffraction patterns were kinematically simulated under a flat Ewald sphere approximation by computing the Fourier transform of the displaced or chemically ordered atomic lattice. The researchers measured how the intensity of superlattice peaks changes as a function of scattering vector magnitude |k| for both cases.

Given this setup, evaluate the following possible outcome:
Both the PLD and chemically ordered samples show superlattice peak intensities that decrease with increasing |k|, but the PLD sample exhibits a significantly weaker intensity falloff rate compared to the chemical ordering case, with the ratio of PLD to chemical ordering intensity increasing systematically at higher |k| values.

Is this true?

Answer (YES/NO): NO